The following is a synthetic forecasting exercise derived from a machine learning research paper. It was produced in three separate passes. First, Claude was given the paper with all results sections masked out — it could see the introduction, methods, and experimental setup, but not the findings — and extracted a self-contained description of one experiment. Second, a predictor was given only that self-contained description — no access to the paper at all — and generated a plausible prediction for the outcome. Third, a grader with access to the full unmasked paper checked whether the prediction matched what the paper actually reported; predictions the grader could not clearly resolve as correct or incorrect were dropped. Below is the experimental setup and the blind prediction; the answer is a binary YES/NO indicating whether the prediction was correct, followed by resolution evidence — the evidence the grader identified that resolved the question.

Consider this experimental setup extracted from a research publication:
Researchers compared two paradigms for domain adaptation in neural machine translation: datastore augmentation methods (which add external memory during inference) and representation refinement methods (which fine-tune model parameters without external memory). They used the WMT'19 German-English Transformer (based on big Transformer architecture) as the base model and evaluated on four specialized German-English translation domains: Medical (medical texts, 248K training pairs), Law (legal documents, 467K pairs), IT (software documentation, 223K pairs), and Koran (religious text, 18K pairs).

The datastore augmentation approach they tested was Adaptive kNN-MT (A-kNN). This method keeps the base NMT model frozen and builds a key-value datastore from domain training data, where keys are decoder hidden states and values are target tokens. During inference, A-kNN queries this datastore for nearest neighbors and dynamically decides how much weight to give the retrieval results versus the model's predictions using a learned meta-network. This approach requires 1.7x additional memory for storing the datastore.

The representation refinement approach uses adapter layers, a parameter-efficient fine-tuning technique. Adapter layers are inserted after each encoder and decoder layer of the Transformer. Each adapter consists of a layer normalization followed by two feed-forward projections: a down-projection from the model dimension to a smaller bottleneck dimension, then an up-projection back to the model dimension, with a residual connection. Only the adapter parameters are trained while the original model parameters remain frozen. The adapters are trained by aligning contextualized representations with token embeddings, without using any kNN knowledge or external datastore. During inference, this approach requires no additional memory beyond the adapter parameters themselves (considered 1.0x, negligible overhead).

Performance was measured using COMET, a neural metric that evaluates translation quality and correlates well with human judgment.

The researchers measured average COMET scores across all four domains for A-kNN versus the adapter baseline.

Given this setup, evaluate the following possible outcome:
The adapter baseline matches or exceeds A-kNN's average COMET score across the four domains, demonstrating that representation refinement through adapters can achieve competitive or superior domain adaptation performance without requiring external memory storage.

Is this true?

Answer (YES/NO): YES